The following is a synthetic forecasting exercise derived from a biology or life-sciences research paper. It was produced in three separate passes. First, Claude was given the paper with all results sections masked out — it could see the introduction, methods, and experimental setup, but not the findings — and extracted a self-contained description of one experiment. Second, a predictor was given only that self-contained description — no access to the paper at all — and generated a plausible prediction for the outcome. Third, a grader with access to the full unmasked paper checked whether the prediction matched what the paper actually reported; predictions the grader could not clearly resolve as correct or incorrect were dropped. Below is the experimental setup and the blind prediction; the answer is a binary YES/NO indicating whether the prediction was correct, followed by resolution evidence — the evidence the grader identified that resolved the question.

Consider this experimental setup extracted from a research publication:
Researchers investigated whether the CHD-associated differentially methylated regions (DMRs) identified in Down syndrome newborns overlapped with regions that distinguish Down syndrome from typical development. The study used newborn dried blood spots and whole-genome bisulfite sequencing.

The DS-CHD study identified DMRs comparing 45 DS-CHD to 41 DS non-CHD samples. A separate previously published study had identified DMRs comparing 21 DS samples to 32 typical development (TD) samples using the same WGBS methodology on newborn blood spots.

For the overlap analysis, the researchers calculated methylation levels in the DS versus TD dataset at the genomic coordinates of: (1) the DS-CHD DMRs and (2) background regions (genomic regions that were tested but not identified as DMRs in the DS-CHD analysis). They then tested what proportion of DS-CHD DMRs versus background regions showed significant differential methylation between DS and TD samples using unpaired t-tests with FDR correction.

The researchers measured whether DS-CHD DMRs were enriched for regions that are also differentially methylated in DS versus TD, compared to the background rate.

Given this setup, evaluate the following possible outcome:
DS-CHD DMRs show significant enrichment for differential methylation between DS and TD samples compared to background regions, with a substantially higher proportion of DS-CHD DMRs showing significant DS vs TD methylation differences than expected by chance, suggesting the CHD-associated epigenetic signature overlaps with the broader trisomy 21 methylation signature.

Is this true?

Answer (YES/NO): NO